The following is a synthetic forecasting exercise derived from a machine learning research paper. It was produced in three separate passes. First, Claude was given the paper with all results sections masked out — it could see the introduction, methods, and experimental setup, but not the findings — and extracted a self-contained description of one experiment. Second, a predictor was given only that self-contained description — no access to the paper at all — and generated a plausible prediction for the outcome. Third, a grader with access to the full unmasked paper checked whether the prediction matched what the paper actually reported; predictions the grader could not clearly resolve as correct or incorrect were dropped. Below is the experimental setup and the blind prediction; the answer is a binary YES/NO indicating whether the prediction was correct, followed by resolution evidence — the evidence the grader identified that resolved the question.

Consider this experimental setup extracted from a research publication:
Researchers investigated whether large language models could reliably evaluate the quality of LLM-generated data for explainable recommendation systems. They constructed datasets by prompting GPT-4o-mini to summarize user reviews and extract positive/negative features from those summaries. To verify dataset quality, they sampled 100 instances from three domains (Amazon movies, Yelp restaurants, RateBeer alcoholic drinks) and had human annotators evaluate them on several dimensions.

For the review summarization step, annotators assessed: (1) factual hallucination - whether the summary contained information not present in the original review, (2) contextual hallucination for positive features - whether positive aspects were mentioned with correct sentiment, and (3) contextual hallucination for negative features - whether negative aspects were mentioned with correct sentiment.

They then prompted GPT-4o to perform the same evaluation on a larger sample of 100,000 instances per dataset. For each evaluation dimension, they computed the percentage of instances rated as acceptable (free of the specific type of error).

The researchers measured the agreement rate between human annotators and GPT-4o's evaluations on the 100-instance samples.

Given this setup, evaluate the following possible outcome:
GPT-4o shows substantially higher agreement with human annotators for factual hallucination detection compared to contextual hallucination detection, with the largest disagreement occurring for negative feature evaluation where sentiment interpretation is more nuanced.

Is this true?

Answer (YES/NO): NO